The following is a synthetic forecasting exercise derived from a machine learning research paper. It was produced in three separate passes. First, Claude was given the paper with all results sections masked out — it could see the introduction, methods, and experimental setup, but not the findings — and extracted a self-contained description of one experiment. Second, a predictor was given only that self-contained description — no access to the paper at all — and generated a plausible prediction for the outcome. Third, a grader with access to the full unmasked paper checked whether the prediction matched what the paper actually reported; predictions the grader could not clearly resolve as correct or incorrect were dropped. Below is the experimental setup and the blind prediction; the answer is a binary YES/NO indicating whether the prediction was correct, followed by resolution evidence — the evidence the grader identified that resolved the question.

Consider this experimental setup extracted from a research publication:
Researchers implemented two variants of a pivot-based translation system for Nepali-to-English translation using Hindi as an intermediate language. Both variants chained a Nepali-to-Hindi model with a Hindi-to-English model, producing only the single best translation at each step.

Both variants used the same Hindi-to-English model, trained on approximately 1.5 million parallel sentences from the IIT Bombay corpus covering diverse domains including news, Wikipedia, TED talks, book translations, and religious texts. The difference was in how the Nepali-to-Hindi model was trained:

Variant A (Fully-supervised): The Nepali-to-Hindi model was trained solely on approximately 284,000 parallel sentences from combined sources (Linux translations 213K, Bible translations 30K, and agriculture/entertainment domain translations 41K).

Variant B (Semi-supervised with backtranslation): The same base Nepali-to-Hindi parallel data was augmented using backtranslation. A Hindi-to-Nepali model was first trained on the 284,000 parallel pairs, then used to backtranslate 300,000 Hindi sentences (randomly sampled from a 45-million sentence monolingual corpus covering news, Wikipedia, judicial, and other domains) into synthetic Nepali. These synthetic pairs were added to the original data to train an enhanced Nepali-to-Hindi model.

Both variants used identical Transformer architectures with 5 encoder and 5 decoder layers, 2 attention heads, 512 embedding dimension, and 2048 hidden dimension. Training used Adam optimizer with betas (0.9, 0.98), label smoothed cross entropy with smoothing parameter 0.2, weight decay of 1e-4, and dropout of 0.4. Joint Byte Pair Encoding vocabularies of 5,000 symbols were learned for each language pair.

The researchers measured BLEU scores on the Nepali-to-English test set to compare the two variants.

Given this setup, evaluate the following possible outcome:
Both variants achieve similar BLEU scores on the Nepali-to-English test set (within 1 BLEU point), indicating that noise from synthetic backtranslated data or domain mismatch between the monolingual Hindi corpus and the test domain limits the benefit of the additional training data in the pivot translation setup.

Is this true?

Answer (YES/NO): NO